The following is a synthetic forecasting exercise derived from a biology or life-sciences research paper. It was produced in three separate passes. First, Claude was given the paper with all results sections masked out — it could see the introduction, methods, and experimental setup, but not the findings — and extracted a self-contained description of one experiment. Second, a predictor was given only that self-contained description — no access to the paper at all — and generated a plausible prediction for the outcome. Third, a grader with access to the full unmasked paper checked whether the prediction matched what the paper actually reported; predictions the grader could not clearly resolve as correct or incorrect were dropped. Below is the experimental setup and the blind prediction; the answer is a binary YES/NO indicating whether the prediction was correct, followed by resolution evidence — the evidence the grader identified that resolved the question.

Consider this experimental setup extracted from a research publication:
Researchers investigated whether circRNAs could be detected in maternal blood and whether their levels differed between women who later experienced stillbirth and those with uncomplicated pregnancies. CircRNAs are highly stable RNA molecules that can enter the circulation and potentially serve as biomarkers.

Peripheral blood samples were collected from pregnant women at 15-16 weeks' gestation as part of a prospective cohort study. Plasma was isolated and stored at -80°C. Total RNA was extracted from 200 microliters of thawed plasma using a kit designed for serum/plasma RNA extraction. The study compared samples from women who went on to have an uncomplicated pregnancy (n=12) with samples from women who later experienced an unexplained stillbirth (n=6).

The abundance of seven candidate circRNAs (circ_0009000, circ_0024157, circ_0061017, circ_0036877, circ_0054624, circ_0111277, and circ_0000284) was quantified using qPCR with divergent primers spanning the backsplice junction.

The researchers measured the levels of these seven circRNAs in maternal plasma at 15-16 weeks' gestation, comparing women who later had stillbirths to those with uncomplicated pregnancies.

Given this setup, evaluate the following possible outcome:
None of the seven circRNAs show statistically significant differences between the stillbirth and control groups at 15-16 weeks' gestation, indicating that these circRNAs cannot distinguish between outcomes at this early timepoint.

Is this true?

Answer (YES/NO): NO